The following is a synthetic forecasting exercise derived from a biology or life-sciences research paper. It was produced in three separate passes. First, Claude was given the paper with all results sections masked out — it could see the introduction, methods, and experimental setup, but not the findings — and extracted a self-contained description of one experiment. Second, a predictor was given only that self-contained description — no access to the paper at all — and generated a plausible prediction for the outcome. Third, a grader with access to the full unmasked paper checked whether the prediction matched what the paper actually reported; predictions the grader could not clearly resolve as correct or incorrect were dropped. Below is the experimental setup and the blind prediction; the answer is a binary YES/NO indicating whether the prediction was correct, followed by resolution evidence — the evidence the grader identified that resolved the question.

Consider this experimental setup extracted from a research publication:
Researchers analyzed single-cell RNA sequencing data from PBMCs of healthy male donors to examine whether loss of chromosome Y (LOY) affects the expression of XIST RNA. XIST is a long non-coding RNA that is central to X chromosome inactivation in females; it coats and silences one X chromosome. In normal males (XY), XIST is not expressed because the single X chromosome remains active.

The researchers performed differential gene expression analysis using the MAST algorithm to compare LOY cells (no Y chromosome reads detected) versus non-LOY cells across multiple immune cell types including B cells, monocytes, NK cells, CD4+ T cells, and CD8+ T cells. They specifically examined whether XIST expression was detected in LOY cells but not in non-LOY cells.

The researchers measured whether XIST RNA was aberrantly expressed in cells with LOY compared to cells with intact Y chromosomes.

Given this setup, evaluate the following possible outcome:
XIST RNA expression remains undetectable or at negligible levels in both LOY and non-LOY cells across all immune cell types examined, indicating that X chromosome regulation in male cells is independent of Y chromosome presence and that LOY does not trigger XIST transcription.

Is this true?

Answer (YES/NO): NO